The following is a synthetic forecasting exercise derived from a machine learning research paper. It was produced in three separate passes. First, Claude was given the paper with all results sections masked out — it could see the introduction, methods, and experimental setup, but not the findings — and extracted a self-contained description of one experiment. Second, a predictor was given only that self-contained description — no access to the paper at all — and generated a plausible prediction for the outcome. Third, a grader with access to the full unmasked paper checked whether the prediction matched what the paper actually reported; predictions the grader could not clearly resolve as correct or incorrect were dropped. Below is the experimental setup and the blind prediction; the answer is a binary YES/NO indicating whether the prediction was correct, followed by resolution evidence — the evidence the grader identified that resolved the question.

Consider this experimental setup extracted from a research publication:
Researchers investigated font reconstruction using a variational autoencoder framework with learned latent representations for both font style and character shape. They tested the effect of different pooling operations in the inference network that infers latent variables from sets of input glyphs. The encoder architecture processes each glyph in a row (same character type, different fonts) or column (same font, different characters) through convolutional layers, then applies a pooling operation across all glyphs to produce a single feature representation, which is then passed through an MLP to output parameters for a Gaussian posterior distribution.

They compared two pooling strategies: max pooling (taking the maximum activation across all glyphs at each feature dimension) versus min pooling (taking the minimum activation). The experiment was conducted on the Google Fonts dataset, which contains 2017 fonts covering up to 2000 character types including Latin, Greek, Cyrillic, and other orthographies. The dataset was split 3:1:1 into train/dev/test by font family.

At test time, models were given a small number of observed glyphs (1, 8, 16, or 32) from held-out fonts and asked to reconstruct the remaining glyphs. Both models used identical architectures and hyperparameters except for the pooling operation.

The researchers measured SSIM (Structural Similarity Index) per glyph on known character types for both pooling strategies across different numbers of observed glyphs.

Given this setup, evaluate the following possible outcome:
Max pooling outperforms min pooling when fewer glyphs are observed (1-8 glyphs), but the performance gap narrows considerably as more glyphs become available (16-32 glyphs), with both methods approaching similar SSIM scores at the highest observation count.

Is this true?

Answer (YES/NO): NO